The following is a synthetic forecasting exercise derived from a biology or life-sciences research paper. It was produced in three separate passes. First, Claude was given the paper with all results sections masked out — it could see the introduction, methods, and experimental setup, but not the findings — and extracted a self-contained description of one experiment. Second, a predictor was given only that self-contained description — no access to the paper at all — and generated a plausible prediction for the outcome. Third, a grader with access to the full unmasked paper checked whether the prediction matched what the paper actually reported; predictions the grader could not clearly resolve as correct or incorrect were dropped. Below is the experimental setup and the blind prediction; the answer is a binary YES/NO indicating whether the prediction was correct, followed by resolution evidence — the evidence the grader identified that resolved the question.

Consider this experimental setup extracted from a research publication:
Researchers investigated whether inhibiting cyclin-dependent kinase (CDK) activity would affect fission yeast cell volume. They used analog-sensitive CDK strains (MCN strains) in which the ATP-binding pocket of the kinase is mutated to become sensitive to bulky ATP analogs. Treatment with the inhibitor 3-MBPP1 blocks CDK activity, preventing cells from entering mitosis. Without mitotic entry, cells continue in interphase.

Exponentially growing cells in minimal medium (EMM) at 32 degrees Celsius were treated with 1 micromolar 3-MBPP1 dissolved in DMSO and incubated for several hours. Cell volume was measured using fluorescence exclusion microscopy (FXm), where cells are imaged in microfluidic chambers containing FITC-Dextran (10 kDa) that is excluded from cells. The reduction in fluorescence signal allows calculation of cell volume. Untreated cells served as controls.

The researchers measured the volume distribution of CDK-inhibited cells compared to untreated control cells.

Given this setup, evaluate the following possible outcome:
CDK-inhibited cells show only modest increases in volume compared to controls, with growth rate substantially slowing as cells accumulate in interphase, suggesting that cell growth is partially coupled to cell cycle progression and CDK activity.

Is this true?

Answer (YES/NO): NO